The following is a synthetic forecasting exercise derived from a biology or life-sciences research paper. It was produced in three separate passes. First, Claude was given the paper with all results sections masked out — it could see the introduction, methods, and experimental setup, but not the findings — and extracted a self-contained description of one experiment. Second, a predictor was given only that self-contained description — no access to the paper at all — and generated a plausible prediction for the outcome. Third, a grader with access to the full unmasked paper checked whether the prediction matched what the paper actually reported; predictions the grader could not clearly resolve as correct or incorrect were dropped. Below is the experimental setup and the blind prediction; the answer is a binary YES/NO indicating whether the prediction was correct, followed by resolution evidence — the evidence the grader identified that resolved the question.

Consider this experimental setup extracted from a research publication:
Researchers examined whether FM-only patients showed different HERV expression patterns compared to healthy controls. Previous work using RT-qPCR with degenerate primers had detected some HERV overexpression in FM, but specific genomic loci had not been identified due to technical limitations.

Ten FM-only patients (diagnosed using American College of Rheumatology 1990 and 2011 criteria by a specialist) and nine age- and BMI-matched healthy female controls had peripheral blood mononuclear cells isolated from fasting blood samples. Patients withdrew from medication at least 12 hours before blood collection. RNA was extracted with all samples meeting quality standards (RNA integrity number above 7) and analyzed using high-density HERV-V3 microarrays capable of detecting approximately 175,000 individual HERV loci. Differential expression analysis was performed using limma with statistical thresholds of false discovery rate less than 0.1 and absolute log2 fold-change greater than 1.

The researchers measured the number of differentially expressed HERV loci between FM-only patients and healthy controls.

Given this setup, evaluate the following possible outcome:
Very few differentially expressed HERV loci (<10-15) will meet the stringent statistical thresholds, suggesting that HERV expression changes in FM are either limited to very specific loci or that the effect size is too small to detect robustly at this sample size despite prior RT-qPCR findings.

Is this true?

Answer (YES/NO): NO